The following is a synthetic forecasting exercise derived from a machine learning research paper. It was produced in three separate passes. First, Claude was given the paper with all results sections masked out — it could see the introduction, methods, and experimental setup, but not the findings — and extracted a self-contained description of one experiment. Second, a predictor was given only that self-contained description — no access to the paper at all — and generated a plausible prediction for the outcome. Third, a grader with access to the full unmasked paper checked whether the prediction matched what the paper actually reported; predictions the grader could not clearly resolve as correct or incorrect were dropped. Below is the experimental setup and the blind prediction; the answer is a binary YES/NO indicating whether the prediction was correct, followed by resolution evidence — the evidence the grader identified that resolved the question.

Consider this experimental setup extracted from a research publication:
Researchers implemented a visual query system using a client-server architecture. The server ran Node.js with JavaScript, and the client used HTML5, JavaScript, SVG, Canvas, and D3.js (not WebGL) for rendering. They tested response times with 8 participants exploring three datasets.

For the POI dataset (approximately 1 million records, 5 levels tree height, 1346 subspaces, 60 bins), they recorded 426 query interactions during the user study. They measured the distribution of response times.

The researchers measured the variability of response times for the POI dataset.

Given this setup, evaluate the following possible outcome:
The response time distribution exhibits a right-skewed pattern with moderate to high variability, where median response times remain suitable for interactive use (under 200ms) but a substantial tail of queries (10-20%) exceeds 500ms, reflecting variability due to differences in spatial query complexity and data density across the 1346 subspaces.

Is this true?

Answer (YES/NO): NO